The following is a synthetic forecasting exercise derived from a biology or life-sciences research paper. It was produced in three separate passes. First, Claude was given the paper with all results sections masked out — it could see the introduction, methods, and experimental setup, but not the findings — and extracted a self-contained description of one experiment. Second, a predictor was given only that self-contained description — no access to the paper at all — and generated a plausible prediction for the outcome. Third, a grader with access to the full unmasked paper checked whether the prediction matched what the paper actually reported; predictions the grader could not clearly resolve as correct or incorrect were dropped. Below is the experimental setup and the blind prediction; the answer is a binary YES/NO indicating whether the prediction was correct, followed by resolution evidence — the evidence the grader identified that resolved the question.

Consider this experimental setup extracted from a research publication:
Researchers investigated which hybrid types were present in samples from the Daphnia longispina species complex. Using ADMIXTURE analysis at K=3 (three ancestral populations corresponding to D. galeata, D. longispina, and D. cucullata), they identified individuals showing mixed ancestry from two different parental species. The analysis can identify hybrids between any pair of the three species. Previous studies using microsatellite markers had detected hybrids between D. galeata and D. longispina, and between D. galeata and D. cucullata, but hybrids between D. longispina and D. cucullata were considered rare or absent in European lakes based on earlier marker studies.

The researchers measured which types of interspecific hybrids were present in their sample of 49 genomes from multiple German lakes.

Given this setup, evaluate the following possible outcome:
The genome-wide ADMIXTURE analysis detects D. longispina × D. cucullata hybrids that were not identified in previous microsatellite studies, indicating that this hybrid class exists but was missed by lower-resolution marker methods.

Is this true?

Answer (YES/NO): NO